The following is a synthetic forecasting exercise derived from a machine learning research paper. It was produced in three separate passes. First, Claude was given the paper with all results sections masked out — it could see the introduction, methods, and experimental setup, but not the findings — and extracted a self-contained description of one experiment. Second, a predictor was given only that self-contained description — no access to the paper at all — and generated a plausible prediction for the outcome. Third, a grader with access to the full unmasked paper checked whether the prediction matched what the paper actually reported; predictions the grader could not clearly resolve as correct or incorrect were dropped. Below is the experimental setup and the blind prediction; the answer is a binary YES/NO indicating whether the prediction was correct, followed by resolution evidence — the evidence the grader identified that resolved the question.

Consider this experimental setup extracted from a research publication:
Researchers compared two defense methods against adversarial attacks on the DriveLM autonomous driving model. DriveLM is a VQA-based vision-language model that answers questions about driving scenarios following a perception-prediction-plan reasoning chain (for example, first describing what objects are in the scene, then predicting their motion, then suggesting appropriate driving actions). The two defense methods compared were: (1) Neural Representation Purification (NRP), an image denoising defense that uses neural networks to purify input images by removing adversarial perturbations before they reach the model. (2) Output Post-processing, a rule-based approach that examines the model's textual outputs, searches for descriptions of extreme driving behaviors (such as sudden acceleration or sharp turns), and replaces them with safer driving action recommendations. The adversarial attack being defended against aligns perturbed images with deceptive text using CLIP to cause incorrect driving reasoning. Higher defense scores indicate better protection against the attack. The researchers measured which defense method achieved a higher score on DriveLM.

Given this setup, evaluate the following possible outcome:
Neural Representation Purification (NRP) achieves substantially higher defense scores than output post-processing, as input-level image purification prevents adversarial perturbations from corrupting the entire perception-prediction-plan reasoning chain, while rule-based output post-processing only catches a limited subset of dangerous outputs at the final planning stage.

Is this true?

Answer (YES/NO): NO